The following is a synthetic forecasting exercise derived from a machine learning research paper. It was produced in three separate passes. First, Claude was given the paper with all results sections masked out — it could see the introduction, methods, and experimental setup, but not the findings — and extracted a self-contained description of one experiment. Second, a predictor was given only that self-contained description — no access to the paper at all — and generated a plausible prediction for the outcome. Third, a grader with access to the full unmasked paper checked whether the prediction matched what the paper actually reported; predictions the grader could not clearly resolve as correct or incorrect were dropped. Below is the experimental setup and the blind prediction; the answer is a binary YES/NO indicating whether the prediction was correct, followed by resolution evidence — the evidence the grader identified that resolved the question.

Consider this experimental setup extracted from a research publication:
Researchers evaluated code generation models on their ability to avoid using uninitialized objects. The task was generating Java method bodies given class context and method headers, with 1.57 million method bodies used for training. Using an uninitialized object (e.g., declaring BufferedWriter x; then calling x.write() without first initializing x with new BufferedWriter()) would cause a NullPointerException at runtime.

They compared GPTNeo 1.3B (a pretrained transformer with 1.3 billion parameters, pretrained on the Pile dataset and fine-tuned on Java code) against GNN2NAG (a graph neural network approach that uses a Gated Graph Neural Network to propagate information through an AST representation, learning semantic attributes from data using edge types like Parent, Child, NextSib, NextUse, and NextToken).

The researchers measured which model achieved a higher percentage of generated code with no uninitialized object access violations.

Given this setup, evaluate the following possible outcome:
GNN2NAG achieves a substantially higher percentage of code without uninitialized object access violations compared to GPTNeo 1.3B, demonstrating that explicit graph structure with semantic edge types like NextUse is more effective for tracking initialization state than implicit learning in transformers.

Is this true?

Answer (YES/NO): NO